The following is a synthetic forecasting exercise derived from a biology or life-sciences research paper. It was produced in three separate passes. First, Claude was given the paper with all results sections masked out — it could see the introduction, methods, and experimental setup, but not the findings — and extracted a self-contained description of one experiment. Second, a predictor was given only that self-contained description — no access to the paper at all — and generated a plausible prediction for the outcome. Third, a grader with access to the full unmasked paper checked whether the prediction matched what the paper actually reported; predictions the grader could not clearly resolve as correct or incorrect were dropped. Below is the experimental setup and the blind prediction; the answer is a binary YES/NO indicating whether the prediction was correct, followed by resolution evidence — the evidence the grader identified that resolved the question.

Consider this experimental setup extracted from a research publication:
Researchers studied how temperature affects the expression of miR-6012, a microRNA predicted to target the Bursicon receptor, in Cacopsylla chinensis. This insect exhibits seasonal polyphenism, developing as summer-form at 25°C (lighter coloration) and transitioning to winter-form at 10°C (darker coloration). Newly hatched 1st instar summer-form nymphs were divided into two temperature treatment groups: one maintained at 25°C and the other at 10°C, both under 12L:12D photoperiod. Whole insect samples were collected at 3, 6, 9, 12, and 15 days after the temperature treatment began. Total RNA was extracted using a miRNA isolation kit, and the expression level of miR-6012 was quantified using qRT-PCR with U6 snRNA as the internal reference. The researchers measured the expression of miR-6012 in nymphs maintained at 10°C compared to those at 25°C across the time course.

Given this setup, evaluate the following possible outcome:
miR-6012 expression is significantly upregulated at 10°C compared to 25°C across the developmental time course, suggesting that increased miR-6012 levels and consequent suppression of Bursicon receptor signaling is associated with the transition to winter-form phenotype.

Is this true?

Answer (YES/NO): NO